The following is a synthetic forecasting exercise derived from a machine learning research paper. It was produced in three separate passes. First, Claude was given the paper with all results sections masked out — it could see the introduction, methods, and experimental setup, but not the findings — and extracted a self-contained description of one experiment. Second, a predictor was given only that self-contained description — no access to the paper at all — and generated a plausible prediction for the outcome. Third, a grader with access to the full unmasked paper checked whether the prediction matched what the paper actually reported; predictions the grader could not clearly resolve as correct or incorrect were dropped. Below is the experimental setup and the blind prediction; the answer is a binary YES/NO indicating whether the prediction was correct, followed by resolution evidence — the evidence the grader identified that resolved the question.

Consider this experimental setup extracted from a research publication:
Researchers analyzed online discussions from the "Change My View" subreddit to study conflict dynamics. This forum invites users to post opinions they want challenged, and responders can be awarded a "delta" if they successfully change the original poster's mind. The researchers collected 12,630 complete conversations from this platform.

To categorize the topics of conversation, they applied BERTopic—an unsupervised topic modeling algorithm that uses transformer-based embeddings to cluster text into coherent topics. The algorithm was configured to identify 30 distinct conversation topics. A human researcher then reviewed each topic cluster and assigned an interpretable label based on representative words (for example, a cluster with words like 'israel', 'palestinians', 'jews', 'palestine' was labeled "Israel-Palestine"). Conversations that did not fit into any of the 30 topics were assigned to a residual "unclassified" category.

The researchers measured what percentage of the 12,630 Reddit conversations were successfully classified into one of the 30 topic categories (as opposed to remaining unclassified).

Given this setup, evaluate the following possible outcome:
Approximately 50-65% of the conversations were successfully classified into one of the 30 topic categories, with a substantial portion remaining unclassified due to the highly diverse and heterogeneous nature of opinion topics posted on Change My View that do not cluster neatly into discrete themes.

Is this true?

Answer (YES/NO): YES